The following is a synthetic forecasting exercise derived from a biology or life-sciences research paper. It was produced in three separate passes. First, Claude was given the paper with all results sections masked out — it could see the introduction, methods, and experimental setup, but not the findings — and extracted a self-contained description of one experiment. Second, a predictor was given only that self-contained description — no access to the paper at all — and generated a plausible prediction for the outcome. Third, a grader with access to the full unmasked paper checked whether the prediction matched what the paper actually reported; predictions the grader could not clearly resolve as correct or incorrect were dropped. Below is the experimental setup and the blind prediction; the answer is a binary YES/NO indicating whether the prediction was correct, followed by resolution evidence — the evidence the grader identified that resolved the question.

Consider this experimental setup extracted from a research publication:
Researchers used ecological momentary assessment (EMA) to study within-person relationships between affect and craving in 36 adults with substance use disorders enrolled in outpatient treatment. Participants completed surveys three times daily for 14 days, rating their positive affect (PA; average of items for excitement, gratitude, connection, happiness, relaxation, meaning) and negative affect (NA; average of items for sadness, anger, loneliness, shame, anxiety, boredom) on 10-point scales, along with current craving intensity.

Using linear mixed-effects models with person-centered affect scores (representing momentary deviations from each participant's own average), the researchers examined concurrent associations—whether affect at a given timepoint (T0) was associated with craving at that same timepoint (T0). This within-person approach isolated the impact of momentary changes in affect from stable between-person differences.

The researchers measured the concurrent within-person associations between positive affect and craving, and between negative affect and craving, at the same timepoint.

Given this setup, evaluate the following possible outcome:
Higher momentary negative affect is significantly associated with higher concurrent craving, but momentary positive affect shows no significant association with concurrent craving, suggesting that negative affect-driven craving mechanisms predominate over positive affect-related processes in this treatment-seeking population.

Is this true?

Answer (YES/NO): NO